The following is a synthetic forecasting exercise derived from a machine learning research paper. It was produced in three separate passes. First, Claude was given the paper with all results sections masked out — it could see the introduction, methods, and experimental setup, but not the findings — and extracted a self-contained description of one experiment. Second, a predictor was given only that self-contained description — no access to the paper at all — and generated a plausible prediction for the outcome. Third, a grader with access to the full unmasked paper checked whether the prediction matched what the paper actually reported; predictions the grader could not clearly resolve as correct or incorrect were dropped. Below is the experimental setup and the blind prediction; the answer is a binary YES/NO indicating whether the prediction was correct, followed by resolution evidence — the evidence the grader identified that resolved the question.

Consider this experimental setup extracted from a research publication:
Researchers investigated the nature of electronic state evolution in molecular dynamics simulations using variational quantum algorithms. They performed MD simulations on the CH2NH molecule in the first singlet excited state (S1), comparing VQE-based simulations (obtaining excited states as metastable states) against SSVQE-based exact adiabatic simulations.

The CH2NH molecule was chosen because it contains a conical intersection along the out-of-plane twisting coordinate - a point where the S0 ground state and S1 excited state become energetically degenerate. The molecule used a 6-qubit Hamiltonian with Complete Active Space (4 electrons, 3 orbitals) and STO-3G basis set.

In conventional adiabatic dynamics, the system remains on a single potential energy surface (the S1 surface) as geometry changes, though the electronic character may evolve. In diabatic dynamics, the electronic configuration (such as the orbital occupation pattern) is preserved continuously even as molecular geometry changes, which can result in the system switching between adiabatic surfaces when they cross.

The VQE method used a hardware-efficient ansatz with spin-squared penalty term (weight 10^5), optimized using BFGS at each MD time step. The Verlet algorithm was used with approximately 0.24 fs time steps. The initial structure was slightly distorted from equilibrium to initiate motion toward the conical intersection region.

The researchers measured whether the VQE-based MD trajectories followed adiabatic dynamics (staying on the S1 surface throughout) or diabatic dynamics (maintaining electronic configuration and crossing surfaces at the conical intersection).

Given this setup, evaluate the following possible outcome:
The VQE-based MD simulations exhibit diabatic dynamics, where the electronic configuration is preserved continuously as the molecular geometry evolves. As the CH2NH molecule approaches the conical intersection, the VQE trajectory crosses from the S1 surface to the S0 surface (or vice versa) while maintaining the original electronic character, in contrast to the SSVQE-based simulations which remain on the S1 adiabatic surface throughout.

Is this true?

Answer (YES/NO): YES